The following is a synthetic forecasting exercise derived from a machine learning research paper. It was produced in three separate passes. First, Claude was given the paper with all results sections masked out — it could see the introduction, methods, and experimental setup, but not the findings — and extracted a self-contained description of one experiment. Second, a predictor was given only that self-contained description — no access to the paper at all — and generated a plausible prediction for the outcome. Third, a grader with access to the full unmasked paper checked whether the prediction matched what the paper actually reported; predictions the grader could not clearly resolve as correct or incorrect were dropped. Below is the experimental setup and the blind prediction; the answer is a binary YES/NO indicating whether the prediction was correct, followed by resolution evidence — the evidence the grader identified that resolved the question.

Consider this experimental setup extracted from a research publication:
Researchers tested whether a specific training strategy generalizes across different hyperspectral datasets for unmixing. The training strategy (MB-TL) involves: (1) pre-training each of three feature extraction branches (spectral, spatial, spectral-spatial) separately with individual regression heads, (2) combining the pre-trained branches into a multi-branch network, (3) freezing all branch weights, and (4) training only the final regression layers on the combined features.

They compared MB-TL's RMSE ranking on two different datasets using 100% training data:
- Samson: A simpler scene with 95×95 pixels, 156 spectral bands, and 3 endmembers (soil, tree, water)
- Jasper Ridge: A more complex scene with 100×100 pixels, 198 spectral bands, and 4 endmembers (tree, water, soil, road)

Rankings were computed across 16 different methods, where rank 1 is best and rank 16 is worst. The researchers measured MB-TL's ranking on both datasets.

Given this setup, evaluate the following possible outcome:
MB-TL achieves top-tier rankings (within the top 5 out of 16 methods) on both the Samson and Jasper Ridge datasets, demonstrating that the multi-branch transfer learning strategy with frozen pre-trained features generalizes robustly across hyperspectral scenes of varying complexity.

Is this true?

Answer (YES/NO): NO